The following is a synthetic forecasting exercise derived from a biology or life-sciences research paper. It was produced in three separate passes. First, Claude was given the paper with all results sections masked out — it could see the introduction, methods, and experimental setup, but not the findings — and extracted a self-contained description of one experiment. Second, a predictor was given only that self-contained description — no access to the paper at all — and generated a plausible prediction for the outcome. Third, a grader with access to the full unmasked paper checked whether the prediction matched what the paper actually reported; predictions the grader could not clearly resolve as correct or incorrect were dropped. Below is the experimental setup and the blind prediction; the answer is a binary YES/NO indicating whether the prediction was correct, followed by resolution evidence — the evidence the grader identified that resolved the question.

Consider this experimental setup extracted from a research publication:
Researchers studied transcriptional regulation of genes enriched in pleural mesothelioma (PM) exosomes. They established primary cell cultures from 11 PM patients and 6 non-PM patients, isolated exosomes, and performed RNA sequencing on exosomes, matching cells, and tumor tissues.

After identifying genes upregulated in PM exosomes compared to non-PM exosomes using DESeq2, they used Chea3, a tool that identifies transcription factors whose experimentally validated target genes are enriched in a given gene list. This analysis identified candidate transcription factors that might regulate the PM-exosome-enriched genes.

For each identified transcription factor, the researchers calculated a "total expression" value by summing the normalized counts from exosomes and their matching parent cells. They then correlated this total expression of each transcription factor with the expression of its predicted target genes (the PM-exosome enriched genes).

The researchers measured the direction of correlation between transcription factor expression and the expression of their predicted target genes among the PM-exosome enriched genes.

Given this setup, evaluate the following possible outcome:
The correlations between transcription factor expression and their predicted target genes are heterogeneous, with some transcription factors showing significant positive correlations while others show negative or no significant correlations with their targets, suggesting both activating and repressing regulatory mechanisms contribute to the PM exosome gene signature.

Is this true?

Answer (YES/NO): YES